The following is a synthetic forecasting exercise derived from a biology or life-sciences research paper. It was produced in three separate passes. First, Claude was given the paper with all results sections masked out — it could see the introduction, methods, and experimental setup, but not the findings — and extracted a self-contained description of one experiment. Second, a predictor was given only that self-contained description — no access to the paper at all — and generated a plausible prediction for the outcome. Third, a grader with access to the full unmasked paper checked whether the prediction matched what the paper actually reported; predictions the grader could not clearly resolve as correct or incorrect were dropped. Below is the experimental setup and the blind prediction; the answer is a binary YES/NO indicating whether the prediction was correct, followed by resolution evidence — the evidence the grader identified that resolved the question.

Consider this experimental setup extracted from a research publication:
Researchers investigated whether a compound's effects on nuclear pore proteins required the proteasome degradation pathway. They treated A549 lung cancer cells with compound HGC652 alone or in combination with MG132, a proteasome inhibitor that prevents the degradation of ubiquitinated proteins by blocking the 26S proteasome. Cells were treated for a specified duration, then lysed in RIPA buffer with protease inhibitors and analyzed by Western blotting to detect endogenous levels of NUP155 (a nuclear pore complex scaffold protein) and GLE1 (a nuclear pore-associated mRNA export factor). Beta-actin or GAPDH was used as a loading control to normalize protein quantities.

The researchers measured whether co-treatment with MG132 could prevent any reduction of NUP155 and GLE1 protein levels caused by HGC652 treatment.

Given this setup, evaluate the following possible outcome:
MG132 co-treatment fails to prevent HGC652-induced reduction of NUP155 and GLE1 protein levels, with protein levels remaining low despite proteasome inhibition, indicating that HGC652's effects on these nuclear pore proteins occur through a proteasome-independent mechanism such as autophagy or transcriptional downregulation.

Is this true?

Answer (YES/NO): NO